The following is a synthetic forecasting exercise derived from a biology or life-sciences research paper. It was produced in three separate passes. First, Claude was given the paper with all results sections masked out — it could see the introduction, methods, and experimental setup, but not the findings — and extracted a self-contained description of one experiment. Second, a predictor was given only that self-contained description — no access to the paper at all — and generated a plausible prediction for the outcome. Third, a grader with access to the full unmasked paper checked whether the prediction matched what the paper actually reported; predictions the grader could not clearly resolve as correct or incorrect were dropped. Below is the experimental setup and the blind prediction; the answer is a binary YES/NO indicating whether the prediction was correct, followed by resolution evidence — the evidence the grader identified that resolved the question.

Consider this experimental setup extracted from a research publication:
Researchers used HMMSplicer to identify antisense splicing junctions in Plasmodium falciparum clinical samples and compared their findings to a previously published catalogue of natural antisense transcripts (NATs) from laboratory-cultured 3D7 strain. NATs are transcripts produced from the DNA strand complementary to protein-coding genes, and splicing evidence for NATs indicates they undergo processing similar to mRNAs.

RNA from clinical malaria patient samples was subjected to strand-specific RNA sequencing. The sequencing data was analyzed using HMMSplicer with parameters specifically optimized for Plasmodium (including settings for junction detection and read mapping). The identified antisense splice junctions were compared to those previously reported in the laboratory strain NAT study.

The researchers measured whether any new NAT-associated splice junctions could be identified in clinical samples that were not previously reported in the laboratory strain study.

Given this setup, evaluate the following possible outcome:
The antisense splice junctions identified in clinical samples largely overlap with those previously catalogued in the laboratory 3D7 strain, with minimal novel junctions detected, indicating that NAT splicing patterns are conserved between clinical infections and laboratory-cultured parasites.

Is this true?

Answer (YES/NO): NO